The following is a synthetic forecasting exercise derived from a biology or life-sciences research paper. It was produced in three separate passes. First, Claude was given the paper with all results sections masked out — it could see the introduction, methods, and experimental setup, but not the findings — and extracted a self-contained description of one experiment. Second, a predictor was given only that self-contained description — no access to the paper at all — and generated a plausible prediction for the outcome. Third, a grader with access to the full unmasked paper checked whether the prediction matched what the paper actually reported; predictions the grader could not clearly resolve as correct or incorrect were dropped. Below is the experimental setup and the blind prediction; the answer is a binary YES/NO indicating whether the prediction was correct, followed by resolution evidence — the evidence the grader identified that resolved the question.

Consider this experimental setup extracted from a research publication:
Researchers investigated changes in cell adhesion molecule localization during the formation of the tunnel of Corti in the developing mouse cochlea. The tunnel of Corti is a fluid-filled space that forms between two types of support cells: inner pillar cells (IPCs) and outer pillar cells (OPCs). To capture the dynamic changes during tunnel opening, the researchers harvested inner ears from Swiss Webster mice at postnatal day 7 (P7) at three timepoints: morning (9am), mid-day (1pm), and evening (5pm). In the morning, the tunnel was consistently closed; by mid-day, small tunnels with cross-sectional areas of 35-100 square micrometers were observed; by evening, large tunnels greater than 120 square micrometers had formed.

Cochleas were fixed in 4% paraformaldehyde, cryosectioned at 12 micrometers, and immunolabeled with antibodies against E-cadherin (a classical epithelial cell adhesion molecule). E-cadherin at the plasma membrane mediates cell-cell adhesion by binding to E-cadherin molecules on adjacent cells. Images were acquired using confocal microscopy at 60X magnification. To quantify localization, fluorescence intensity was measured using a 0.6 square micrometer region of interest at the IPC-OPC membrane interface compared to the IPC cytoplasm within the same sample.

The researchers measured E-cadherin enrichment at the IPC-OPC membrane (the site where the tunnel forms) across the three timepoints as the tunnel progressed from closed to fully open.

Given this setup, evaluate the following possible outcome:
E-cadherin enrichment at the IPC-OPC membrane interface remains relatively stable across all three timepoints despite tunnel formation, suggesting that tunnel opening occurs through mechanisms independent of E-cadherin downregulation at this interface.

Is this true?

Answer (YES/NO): NO